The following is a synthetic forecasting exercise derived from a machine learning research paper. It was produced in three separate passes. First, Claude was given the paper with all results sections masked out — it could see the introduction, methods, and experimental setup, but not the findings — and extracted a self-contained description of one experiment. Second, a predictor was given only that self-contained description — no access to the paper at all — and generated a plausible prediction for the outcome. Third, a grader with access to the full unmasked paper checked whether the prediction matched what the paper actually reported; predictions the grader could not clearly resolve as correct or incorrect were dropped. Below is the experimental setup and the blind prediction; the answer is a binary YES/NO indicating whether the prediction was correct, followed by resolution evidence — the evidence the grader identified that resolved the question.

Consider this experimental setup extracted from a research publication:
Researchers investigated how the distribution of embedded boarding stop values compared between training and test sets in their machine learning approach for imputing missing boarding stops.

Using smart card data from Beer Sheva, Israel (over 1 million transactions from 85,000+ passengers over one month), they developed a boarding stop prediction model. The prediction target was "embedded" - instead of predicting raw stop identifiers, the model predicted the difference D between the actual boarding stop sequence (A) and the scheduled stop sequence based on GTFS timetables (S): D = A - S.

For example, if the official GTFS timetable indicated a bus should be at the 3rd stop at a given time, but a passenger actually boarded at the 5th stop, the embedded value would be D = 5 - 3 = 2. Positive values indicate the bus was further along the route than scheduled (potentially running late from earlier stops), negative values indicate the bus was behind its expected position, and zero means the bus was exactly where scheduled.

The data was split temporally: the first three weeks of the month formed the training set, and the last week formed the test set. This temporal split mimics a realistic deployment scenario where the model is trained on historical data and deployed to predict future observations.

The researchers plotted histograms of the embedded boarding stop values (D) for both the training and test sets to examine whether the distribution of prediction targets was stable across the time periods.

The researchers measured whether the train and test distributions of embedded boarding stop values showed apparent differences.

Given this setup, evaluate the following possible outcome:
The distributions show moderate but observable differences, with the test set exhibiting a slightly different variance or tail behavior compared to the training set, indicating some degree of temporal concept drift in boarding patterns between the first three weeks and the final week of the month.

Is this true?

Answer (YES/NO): NO